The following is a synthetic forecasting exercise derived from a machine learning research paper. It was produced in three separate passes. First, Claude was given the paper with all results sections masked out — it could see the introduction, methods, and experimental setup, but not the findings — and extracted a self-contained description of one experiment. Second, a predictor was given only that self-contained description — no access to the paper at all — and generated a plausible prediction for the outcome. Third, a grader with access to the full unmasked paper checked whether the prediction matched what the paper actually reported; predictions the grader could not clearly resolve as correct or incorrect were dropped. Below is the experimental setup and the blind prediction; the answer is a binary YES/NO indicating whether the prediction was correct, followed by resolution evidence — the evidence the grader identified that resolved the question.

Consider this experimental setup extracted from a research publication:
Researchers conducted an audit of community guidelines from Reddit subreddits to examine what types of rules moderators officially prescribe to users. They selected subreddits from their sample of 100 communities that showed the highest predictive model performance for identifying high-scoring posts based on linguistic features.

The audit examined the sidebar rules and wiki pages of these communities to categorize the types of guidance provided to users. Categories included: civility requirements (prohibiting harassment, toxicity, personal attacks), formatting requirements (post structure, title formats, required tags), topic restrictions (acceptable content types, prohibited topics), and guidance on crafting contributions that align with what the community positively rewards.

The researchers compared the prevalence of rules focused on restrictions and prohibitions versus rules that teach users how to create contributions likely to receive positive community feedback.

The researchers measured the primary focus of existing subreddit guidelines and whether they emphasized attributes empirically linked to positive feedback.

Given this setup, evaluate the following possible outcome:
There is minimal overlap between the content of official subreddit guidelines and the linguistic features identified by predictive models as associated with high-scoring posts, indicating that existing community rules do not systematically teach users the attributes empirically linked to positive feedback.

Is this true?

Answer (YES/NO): YES